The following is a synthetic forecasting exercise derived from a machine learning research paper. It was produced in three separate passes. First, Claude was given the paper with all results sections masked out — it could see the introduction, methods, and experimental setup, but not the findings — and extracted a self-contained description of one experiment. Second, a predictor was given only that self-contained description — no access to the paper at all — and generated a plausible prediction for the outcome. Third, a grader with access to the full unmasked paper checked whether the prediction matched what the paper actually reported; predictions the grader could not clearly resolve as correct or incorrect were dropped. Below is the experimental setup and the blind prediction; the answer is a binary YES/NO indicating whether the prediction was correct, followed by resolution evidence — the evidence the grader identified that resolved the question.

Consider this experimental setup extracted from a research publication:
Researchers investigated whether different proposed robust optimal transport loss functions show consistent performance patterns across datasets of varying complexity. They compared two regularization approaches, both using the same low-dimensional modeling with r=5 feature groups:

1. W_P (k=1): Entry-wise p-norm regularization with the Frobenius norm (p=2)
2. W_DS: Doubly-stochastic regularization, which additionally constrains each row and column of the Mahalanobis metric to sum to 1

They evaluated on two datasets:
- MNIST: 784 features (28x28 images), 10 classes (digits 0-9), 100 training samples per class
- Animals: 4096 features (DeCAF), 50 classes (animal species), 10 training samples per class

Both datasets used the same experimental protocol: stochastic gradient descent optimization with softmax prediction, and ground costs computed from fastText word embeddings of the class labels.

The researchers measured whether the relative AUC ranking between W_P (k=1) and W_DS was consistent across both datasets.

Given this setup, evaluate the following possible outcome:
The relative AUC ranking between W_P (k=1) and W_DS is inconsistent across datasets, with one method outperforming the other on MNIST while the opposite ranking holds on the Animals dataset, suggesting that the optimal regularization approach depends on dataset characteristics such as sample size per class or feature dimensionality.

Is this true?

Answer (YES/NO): YES